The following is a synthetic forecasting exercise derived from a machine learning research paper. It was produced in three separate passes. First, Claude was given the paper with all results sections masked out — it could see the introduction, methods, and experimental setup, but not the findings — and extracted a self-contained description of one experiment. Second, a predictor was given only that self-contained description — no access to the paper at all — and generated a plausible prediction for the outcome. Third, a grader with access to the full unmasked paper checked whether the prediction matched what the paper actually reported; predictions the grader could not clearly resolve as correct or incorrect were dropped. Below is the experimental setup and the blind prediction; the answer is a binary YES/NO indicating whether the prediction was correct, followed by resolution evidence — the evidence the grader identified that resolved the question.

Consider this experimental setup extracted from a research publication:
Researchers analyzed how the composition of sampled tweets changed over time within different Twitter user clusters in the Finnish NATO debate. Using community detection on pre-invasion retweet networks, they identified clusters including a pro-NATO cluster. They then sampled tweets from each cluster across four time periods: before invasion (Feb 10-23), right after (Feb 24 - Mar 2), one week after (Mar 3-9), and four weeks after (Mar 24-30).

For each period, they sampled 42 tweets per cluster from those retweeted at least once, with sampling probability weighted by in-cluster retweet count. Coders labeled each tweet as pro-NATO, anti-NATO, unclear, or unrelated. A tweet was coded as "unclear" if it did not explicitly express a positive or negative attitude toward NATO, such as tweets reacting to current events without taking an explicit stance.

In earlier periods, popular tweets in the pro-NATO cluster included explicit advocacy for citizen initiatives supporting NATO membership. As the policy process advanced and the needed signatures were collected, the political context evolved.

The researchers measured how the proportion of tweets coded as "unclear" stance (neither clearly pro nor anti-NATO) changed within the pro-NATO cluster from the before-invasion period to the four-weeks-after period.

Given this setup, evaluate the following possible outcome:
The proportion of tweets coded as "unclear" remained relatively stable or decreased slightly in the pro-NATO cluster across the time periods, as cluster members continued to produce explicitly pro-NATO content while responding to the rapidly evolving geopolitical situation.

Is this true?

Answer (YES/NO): NO